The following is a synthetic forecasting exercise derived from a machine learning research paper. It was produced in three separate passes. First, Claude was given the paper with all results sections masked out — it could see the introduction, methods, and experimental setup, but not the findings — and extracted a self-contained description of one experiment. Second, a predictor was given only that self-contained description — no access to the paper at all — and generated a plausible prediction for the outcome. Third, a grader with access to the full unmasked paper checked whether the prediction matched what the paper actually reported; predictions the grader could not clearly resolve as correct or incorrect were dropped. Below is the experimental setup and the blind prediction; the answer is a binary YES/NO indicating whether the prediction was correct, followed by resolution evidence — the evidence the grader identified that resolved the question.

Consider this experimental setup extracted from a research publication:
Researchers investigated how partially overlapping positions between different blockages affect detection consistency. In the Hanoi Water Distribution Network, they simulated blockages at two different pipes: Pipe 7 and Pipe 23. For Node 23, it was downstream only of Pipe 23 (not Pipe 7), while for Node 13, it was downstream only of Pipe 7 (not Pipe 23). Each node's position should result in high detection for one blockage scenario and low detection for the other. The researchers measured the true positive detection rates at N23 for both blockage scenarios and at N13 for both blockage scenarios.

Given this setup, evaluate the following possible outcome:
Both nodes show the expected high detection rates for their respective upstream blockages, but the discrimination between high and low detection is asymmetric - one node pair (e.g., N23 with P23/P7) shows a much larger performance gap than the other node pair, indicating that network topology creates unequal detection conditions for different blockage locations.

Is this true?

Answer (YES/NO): NO